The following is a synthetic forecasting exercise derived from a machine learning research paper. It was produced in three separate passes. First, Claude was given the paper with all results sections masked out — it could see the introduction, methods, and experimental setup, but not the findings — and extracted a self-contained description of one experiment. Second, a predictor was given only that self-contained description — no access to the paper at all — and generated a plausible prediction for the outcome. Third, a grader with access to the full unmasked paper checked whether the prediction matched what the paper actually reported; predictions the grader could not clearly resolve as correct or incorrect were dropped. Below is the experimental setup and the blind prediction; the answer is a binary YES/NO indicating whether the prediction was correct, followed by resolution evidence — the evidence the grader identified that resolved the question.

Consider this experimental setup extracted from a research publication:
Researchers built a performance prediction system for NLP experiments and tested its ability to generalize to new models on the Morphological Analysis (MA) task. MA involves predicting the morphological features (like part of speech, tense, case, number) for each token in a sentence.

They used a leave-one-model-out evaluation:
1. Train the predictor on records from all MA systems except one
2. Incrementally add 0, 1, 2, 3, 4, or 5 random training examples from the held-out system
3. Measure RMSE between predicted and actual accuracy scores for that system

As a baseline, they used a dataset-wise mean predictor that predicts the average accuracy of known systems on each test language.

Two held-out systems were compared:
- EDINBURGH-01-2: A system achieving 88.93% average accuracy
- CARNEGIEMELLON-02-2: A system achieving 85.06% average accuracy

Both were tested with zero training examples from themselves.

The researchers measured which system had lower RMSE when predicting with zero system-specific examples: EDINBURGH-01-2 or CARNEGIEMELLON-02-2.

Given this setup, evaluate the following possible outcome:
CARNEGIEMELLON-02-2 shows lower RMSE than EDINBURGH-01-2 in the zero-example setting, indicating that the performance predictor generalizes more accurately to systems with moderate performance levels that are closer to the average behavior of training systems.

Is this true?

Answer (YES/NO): NO